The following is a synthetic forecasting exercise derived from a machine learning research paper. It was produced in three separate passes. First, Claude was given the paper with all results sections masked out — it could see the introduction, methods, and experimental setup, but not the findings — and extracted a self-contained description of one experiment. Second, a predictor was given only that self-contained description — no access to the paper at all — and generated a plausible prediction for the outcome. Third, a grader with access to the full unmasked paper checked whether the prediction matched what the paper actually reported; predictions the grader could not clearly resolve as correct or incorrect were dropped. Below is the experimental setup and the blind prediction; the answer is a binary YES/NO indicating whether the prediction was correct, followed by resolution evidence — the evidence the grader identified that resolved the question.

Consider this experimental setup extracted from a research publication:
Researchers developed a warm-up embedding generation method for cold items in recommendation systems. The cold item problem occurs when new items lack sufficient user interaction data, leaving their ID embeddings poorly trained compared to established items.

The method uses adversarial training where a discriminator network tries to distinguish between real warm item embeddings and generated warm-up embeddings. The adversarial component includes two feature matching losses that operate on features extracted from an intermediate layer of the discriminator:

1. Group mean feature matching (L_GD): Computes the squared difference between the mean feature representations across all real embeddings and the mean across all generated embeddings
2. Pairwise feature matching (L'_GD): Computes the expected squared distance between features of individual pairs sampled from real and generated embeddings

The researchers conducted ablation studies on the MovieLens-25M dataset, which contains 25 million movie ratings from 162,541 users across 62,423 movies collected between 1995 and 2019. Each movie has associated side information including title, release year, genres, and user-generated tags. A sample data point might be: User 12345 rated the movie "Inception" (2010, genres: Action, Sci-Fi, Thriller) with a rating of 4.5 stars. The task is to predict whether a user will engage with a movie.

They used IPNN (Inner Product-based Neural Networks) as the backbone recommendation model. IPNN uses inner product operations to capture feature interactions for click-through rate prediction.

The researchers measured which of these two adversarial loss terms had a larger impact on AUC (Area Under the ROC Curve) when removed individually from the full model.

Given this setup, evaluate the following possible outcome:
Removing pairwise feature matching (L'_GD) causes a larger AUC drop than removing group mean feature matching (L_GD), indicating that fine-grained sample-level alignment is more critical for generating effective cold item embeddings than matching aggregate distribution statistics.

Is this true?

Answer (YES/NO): NO